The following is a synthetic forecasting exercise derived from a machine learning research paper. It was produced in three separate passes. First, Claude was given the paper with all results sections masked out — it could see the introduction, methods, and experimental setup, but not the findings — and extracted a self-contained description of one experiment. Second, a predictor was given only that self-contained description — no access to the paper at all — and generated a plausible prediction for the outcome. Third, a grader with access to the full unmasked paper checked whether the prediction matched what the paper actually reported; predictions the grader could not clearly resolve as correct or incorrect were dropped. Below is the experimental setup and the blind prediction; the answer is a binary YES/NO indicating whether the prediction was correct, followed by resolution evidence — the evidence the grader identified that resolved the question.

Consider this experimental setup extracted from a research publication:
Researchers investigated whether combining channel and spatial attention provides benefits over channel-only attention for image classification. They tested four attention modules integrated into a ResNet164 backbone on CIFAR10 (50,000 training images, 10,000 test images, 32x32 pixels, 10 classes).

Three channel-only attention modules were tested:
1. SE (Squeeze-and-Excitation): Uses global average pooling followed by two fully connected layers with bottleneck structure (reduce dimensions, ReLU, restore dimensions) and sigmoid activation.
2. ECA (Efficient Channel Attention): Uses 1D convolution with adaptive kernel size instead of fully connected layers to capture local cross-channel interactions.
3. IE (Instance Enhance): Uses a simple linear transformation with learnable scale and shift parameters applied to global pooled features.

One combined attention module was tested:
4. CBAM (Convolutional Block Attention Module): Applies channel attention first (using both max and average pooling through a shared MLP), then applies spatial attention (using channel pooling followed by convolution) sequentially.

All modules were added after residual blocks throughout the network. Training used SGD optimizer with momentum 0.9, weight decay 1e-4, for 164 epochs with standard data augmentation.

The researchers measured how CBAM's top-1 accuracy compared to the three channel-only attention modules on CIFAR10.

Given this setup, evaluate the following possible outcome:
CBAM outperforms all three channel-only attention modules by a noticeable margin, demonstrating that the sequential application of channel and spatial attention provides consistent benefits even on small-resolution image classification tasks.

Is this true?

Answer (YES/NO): NO